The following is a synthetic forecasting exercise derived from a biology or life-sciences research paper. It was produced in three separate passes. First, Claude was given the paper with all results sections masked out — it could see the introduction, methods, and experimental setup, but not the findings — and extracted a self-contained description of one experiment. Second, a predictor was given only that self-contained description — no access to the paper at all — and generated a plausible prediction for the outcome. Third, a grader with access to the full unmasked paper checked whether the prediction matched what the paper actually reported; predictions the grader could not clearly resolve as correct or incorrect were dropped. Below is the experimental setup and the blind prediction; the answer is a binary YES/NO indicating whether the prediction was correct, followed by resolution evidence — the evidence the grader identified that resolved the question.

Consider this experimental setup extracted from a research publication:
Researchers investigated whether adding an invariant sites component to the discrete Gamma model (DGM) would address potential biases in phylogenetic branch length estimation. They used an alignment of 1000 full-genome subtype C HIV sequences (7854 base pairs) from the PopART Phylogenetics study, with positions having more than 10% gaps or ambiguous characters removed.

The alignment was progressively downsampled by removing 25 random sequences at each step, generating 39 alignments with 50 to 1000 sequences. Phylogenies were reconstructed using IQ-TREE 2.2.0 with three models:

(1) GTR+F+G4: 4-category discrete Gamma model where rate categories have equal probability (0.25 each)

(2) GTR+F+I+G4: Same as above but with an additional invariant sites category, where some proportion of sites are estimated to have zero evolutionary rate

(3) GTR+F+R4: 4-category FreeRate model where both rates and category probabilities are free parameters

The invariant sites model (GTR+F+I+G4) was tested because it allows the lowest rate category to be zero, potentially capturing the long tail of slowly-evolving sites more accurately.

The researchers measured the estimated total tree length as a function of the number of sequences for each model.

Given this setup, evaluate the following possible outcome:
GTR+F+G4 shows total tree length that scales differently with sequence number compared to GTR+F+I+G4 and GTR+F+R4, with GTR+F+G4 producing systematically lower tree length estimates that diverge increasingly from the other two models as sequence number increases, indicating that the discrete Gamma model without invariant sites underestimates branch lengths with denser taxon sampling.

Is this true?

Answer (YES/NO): NO